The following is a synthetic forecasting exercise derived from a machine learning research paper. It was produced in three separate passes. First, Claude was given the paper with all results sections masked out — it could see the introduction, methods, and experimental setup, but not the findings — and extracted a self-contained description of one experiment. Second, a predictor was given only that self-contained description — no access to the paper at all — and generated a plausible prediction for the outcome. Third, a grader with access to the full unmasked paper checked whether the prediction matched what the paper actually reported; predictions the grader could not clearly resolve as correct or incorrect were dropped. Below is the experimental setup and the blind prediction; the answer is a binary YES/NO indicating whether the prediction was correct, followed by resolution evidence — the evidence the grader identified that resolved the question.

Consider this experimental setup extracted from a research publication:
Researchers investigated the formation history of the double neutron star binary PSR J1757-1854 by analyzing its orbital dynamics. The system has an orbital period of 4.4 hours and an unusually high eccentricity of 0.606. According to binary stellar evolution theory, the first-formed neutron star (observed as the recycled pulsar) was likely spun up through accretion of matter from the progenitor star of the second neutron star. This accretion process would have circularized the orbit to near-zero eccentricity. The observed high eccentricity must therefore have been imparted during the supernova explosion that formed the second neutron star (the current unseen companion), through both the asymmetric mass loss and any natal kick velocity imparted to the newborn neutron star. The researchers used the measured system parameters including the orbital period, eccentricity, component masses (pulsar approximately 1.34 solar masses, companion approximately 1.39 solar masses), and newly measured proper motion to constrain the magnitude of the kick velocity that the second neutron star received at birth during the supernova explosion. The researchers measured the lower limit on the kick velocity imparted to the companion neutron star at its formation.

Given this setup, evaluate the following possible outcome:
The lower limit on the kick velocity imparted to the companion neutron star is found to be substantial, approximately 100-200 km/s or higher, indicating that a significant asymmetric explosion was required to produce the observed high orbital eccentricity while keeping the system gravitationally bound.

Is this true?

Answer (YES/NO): YES